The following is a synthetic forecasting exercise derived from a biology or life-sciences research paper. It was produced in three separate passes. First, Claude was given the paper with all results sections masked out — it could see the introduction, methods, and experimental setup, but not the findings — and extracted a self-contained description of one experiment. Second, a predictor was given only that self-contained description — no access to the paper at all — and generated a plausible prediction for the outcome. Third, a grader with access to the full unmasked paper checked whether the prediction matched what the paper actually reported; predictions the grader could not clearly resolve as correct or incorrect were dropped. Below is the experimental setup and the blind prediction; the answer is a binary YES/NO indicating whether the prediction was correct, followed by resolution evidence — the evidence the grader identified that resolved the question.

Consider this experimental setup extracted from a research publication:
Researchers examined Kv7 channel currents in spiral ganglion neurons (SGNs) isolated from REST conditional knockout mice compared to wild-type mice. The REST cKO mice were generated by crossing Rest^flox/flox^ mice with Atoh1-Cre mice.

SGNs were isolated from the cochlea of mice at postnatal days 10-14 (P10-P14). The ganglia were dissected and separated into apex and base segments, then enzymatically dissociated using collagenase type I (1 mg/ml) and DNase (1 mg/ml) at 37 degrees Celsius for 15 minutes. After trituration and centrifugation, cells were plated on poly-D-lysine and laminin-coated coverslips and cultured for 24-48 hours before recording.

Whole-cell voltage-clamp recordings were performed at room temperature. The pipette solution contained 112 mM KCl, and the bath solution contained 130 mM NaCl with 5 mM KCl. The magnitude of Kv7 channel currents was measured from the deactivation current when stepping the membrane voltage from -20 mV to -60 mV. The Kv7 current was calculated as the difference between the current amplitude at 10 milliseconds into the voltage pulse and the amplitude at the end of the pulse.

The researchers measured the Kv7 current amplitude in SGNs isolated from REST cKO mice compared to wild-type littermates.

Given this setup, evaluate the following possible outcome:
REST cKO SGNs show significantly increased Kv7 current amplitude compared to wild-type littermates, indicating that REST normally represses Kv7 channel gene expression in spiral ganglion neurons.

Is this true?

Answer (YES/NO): NO